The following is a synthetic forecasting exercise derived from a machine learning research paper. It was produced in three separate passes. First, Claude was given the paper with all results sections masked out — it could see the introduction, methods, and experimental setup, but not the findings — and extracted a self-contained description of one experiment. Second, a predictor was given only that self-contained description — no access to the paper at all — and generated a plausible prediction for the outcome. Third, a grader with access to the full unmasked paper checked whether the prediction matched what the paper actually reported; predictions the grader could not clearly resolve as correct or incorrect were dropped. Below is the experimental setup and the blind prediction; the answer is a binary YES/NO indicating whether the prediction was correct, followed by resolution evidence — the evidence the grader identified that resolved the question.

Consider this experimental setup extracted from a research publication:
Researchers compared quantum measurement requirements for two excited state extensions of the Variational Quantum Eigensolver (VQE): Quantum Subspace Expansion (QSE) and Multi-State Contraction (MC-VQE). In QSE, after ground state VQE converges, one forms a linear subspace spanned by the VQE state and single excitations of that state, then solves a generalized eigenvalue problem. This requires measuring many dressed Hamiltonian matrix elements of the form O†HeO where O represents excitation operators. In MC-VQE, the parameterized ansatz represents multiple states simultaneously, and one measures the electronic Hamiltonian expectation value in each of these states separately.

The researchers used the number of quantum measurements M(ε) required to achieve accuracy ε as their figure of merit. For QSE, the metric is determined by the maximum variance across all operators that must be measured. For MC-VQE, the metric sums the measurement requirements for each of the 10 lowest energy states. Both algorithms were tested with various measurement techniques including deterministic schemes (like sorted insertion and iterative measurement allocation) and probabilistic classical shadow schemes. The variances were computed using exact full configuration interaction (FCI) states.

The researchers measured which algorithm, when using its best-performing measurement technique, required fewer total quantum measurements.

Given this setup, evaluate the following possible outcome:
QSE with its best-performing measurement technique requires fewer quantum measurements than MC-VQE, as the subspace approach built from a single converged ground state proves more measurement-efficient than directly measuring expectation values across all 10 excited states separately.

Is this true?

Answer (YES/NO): NO